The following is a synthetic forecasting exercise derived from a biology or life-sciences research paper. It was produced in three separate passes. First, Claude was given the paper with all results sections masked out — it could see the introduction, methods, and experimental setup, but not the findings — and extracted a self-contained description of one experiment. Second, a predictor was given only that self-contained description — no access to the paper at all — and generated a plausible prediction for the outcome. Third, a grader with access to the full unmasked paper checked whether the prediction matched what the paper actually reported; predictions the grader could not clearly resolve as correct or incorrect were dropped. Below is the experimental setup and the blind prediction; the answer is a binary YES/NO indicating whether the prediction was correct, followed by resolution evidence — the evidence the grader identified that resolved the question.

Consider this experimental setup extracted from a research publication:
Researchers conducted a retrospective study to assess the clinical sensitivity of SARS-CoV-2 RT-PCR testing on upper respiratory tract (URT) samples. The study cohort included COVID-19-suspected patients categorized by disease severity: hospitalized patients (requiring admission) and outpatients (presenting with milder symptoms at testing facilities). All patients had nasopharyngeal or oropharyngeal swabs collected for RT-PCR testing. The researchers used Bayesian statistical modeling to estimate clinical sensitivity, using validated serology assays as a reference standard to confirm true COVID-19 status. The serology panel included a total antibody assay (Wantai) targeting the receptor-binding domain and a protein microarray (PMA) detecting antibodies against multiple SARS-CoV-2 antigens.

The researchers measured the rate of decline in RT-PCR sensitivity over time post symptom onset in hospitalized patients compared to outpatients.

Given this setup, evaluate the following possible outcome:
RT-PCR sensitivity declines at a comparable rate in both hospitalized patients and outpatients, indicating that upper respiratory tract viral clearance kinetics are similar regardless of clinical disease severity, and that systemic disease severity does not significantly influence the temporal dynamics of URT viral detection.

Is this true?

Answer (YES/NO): NO